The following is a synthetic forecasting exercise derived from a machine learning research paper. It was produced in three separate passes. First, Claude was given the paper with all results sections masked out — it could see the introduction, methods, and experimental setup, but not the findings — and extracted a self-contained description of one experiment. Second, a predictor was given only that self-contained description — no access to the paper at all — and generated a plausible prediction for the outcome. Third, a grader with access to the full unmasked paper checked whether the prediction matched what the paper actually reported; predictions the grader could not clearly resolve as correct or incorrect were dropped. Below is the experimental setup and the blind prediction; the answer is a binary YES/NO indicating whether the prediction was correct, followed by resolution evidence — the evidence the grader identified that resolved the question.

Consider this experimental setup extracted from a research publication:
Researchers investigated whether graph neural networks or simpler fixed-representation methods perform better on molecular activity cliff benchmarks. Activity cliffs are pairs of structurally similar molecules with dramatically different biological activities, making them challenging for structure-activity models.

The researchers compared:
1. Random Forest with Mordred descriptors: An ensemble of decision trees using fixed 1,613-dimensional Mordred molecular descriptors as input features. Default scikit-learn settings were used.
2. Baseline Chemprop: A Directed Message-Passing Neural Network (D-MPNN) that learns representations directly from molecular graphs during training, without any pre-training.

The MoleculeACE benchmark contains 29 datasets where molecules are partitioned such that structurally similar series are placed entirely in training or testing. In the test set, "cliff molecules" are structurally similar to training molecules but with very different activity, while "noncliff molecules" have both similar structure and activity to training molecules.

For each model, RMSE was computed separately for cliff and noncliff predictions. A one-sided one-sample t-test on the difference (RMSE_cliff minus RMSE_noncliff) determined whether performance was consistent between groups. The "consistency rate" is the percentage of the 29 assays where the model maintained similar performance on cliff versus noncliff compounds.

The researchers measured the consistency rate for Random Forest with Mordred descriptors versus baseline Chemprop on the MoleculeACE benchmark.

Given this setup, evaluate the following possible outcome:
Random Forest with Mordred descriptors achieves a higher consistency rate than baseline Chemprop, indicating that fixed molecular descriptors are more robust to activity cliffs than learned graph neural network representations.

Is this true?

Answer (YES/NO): NO